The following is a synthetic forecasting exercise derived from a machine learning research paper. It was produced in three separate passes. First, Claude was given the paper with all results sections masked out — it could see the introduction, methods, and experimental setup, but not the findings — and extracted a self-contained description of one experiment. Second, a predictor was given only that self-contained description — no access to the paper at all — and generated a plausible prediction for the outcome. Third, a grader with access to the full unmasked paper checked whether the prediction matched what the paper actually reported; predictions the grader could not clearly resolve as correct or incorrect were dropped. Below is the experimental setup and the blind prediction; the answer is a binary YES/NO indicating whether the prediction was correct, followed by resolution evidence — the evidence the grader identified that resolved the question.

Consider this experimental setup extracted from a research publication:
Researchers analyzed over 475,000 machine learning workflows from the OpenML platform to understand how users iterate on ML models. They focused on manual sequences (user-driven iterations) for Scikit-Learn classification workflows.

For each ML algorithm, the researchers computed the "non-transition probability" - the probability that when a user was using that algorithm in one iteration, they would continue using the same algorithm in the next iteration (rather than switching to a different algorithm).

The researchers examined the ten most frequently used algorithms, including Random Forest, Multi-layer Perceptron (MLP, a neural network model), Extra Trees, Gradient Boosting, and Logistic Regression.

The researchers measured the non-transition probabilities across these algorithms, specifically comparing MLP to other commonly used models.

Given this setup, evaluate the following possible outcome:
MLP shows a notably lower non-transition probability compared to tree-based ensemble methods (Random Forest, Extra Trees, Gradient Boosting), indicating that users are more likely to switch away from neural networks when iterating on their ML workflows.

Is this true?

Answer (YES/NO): YES